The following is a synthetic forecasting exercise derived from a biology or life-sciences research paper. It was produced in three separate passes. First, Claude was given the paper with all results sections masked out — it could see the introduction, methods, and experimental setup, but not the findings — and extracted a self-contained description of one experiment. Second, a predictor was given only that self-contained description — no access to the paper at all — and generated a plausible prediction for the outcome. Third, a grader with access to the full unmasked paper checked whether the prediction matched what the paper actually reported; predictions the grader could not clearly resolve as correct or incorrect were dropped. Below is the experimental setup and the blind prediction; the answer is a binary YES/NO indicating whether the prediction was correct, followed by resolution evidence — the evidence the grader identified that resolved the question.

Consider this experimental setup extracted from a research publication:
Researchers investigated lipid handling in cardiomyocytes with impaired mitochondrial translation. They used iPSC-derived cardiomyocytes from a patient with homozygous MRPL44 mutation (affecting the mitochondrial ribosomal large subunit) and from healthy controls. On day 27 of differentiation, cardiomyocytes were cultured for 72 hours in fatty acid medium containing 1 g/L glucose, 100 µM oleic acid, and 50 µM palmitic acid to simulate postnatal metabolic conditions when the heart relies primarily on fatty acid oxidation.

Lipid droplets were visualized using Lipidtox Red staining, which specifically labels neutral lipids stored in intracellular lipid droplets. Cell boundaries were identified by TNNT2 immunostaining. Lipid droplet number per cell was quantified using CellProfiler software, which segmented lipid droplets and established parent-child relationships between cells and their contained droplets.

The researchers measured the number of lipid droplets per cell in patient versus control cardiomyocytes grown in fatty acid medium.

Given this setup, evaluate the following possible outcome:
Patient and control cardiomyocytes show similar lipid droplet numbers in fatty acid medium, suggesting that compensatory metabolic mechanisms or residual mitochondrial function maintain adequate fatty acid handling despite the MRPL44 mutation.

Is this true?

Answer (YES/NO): NO